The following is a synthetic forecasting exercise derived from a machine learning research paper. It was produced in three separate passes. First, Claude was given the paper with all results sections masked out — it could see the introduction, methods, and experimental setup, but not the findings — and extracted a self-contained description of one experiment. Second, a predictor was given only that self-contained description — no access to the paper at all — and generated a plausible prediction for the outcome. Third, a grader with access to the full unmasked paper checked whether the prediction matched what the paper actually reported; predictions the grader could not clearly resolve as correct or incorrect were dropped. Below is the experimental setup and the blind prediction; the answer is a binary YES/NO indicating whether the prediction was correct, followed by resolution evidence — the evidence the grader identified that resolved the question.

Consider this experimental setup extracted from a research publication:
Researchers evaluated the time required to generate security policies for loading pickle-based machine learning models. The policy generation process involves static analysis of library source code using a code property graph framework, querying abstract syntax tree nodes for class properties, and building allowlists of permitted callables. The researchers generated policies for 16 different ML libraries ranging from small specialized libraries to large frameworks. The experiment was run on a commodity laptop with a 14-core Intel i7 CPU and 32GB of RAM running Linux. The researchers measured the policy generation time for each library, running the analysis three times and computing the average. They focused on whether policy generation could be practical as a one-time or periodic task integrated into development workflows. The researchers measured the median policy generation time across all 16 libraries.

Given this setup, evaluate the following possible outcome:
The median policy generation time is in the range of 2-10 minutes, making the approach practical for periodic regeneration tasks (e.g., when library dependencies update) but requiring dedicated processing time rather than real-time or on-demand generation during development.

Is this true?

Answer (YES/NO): NO